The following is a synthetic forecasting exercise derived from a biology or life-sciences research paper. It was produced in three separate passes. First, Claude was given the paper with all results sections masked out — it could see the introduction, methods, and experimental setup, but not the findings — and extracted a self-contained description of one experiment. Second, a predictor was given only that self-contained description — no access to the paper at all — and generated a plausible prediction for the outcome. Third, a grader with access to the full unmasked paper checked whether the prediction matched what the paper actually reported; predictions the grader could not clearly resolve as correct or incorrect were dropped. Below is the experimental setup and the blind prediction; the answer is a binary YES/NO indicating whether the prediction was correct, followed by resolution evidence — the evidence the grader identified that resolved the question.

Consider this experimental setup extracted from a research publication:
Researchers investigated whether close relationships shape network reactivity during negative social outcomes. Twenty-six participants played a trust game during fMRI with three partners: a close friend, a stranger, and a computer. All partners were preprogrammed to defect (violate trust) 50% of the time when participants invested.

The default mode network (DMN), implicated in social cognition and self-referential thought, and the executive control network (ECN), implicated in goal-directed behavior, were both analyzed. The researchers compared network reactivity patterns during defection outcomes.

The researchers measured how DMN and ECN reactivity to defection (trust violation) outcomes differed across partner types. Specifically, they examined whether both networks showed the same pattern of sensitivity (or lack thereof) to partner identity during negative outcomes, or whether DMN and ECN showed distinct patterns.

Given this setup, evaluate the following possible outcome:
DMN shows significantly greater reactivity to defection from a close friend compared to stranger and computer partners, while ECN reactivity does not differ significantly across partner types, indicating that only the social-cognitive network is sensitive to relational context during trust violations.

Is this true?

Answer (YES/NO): NO